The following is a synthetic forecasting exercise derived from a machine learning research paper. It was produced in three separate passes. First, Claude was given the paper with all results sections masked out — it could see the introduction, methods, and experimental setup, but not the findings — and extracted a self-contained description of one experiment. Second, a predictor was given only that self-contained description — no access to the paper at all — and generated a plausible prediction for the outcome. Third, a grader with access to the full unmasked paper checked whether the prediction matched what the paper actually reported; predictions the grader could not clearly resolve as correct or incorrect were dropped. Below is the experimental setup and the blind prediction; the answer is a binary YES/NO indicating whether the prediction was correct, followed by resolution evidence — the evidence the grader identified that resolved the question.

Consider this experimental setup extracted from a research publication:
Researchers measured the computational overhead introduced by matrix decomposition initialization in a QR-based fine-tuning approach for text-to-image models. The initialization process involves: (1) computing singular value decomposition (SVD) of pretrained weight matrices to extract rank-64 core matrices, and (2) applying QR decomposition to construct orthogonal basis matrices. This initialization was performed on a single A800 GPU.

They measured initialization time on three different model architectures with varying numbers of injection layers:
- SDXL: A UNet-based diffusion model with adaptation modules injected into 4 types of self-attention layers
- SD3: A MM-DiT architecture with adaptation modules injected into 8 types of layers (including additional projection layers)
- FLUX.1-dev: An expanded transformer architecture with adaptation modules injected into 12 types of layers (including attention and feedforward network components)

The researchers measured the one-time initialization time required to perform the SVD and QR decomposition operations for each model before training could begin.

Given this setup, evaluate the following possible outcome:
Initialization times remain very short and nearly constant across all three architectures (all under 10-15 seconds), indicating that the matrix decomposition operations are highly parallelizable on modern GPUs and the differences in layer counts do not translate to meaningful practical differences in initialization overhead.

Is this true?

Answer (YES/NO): NO